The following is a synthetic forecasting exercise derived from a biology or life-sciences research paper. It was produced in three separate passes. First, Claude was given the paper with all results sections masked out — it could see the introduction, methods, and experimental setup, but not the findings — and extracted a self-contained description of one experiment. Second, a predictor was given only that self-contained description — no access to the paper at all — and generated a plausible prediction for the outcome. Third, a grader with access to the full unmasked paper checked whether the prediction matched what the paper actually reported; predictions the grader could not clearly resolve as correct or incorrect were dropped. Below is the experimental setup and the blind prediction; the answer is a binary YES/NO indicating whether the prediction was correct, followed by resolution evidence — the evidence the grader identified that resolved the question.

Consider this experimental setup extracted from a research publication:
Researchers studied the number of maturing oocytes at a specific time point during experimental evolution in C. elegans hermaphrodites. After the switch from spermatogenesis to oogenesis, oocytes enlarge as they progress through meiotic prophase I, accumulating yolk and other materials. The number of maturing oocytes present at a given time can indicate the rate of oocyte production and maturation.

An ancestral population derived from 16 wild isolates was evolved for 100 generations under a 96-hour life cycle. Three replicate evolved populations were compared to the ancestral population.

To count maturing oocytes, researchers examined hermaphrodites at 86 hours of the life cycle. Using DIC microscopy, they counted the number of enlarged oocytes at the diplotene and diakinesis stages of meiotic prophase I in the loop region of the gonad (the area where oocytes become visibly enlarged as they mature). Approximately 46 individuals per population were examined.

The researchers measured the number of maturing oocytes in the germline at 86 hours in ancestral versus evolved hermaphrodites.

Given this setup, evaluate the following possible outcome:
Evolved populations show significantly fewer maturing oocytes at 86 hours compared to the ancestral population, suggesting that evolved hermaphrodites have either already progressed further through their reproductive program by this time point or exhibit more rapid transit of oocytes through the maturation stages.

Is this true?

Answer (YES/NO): NO